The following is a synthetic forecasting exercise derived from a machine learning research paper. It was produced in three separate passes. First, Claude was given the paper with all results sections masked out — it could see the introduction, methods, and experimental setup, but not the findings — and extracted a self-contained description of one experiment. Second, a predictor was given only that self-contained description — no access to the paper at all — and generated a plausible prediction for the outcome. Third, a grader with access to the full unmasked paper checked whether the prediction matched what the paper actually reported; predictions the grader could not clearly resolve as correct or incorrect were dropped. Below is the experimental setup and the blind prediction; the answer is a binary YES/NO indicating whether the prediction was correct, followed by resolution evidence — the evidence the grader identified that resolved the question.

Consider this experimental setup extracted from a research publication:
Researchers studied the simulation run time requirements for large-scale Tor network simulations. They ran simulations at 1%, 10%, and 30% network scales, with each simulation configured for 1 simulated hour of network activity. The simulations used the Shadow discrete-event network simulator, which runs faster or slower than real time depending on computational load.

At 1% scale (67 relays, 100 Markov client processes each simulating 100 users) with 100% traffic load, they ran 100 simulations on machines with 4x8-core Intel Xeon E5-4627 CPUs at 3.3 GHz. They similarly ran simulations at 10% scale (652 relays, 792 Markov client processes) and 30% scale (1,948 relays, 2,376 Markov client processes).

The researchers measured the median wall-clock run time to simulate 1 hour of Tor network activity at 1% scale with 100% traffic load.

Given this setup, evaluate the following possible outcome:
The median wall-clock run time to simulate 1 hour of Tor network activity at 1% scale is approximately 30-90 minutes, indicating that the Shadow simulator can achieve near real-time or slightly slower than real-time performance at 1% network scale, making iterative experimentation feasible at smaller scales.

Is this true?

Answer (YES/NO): NO